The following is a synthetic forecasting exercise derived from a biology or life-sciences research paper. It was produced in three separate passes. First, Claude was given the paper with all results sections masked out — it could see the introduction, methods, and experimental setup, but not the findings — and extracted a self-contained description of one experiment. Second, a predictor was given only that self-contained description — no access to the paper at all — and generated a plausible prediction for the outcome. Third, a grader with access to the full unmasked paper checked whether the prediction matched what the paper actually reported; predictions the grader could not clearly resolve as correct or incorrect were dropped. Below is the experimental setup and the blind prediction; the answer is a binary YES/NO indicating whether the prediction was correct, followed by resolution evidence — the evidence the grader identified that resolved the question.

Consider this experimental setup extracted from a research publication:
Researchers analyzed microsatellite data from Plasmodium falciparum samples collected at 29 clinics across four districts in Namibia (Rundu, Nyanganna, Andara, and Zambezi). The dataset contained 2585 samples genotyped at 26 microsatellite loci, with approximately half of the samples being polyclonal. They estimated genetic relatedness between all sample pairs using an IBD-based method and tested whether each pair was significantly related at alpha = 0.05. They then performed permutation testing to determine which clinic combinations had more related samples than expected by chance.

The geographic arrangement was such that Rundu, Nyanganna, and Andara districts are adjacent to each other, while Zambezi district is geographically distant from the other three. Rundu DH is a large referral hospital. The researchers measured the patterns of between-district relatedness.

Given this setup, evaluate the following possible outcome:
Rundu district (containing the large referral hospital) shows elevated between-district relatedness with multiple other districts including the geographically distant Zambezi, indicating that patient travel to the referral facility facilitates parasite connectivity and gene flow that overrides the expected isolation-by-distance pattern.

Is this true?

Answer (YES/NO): NO